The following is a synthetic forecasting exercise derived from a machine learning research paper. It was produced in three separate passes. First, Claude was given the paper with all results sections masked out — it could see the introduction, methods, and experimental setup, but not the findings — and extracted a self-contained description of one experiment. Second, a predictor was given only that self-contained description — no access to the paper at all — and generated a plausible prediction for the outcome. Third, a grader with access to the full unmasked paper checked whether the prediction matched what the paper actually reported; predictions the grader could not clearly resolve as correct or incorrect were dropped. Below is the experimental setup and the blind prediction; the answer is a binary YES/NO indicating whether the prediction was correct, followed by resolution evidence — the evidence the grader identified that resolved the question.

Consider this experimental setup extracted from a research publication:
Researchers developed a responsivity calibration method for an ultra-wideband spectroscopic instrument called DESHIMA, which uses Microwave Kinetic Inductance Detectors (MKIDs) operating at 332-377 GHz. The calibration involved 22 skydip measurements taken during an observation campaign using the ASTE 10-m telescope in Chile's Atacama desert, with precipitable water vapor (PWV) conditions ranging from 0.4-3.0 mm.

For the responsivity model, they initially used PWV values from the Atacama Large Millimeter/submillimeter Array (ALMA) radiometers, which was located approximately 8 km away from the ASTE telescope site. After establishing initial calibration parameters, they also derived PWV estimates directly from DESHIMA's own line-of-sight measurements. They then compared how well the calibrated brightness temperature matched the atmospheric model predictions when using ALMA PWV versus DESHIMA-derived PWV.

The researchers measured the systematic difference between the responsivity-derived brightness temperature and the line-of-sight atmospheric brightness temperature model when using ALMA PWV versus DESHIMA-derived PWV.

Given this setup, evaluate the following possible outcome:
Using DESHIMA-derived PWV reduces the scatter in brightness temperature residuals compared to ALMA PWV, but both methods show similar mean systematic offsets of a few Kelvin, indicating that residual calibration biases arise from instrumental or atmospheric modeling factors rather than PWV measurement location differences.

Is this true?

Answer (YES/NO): NO